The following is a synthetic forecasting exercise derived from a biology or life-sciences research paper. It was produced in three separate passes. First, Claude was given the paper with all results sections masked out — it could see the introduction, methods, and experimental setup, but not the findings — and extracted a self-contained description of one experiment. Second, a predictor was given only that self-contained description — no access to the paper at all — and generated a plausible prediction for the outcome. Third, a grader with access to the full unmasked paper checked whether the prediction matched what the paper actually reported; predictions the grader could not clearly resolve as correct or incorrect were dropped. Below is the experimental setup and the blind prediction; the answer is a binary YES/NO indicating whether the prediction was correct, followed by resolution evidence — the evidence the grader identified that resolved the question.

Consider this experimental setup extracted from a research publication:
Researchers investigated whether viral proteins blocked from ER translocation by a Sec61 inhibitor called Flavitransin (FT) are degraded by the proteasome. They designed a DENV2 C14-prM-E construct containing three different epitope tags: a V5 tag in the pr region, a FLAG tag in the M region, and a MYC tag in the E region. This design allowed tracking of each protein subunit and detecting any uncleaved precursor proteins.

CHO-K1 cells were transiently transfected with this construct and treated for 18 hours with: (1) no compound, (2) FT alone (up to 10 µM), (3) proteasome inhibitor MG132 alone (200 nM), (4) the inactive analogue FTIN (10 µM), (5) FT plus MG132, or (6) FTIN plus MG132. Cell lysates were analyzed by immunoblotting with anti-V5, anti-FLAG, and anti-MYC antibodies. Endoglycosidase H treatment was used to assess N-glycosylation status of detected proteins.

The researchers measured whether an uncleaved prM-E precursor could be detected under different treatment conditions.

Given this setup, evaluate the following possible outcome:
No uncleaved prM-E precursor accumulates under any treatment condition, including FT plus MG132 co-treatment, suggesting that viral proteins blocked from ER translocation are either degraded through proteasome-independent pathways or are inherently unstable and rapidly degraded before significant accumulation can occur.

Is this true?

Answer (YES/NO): NO